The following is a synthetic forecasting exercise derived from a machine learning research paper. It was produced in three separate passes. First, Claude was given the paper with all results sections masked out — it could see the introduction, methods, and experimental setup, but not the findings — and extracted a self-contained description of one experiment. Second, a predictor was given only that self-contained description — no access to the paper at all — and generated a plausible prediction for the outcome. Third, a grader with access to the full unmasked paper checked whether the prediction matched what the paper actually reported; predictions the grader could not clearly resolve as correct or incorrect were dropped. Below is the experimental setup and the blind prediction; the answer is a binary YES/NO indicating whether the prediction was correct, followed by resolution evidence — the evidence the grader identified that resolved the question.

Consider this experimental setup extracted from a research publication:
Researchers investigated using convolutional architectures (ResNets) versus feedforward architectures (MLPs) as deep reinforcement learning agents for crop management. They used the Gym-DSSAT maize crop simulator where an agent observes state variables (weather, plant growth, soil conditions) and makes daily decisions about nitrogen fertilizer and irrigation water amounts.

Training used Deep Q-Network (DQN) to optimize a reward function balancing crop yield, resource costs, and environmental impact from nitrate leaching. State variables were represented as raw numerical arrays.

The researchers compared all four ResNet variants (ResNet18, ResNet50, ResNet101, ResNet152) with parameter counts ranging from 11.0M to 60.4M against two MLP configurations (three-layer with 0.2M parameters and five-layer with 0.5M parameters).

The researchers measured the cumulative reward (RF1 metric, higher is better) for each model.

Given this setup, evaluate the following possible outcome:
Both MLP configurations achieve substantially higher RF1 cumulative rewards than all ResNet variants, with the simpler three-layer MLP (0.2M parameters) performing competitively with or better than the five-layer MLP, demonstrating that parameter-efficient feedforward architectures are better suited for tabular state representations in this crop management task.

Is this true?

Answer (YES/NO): YES